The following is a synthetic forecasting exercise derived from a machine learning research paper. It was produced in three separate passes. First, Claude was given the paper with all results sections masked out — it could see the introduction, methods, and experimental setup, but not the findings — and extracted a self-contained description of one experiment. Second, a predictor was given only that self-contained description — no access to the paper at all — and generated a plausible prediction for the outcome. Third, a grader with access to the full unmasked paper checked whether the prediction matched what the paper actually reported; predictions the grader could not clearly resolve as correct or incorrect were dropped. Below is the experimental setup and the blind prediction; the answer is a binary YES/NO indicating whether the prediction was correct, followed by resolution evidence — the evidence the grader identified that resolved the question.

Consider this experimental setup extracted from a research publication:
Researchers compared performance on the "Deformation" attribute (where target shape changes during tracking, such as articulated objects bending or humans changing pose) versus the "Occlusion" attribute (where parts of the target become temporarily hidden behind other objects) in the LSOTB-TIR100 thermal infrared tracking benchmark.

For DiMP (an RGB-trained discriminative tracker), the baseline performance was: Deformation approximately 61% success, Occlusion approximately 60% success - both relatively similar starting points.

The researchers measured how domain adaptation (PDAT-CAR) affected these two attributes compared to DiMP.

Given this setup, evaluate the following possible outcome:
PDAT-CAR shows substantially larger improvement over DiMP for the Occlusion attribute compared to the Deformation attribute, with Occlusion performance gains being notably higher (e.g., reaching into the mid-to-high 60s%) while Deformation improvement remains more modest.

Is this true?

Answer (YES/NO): NO